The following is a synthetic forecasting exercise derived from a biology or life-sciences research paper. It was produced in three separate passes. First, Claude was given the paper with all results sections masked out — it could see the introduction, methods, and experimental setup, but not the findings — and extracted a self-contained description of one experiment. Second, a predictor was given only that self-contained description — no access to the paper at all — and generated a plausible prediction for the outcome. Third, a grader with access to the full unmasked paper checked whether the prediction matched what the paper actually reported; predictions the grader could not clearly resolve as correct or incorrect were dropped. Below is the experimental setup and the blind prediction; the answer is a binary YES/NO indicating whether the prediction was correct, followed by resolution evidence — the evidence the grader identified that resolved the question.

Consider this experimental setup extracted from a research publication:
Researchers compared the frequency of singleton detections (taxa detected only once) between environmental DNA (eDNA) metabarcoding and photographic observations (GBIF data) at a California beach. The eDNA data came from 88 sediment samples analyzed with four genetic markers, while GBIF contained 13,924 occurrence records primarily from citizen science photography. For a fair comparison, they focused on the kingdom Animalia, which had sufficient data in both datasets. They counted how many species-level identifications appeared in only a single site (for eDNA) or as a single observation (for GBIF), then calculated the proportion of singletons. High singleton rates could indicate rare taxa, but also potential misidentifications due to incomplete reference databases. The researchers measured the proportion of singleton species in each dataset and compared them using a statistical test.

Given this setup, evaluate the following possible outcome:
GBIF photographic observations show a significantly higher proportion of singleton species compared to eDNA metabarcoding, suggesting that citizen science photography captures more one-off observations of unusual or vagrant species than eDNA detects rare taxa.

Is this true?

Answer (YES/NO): NO